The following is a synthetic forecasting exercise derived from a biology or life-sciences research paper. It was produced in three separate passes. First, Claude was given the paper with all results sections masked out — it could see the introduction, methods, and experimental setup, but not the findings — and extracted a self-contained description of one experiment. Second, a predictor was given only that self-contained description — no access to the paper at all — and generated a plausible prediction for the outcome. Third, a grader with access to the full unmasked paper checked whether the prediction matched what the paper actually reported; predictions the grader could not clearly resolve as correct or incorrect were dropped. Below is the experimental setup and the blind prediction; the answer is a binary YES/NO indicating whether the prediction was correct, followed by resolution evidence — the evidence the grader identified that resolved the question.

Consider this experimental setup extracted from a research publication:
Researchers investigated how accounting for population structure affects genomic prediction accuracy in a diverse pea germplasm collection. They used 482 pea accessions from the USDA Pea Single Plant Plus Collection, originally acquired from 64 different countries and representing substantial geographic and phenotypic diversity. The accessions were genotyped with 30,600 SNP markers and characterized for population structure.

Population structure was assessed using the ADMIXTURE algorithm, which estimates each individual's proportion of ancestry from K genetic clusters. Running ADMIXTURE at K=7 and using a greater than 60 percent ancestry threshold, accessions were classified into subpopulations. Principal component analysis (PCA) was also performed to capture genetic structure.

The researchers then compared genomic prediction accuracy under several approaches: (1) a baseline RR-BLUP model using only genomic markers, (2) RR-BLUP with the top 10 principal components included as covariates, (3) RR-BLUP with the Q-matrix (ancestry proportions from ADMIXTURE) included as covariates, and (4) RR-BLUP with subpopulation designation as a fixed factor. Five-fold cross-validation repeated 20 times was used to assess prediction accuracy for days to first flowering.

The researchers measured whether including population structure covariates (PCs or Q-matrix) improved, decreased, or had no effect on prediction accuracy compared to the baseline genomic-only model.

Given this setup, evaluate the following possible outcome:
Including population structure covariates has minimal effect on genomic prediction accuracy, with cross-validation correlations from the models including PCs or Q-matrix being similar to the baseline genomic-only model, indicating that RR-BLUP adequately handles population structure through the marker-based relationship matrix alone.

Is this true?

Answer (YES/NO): NO